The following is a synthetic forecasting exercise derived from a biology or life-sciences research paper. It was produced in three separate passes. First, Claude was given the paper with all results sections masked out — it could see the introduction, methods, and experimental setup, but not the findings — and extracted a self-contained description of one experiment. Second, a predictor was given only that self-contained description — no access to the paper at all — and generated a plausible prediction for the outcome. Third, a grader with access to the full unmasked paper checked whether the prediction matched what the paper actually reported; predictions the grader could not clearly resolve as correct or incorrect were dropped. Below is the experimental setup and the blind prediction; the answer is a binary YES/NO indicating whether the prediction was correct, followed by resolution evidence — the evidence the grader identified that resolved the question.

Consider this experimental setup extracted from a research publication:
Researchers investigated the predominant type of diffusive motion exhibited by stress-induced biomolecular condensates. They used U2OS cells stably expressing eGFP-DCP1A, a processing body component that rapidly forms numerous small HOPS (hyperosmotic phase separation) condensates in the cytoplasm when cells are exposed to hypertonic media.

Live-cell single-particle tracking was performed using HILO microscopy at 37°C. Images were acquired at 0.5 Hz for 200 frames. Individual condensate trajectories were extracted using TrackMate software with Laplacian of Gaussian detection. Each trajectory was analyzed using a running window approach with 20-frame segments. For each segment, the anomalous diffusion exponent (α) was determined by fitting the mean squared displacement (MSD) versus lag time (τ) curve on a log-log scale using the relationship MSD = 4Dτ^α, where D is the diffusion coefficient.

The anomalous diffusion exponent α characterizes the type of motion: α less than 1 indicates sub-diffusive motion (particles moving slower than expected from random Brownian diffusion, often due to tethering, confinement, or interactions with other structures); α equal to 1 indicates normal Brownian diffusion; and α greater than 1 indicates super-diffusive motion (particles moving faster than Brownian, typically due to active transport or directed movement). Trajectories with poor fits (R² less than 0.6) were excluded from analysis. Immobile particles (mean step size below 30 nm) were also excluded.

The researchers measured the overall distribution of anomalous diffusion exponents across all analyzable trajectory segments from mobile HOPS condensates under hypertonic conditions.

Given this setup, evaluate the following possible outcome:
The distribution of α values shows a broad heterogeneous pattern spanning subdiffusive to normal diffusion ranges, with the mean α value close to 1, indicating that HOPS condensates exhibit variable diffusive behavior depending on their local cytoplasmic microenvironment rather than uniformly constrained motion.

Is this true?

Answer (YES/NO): NO